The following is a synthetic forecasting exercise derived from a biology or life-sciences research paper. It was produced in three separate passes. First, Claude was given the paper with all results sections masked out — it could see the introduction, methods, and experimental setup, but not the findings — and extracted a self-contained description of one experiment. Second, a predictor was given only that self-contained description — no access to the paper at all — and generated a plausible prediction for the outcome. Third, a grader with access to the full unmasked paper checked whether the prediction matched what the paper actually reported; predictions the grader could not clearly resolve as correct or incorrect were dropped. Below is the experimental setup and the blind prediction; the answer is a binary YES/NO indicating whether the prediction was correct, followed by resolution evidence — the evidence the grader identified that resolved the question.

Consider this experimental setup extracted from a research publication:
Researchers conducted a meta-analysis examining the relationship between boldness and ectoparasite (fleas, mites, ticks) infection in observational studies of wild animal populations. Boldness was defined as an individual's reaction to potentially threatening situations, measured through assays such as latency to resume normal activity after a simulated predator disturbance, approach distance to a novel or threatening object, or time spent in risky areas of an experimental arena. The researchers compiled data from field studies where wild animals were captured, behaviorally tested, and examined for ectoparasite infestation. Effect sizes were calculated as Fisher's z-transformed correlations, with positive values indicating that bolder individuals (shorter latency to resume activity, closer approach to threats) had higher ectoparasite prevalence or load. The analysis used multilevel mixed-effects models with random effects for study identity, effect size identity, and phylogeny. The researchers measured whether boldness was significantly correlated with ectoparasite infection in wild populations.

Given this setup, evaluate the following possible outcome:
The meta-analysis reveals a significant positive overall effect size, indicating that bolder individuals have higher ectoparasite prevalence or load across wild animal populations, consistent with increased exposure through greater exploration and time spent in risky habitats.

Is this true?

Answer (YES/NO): NO